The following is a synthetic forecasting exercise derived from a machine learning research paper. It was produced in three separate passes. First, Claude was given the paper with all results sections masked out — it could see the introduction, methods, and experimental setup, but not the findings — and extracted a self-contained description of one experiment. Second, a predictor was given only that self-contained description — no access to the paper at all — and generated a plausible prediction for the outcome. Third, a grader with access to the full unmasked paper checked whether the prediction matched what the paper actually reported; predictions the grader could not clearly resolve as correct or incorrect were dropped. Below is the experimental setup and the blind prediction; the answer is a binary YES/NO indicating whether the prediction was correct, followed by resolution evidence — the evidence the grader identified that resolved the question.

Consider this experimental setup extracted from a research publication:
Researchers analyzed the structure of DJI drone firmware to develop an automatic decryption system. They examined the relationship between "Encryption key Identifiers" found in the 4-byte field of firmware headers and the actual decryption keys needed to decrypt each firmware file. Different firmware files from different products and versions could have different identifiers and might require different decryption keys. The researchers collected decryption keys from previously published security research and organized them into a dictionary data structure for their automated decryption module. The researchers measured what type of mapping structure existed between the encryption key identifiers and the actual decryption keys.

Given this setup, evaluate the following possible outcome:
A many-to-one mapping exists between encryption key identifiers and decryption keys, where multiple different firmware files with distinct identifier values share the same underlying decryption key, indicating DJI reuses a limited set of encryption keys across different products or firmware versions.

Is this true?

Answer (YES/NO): NO